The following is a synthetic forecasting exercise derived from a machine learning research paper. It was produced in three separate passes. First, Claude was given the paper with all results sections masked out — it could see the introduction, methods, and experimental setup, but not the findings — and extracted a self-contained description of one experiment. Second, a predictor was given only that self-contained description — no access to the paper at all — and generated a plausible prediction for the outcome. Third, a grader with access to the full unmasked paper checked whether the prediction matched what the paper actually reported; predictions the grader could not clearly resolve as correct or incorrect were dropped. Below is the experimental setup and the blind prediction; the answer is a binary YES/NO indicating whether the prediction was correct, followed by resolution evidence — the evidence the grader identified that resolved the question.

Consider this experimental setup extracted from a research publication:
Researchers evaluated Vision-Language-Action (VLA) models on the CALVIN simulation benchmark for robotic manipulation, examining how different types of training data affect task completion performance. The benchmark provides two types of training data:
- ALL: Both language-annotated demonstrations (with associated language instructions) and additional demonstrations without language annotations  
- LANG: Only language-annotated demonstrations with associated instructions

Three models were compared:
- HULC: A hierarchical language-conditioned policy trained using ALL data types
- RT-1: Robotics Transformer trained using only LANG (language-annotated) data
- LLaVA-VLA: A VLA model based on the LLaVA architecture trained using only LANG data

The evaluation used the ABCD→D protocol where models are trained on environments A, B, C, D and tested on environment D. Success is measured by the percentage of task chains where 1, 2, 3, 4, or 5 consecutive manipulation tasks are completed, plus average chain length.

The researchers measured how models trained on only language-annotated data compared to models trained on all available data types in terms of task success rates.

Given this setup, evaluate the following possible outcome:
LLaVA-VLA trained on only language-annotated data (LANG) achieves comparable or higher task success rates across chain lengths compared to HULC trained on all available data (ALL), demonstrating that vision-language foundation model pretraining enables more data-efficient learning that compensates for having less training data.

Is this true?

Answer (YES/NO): NO